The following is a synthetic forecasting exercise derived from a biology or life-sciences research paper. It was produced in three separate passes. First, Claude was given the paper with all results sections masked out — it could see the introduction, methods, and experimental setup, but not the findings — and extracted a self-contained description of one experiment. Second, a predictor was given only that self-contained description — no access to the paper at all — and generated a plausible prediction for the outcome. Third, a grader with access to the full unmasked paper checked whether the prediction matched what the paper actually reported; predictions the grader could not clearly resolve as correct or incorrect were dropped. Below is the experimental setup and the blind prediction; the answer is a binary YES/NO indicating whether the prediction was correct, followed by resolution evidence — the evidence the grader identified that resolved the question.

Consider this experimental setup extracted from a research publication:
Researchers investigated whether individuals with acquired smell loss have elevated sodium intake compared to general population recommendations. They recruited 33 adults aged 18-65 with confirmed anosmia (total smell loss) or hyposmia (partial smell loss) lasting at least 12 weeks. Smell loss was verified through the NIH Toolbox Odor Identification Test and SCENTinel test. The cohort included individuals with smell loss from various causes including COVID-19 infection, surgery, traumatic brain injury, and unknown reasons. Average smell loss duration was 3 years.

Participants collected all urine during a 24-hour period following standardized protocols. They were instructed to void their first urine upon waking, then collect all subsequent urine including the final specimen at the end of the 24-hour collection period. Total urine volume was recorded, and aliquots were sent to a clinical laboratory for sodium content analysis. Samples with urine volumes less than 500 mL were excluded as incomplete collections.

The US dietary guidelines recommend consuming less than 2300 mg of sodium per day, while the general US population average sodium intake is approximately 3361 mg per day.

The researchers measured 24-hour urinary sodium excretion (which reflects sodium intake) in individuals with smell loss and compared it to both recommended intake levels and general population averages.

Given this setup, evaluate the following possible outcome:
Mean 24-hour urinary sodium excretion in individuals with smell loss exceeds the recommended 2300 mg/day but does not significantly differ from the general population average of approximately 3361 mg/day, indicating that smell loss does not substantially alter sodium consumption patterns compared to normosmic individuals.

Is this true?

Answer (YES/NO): YES